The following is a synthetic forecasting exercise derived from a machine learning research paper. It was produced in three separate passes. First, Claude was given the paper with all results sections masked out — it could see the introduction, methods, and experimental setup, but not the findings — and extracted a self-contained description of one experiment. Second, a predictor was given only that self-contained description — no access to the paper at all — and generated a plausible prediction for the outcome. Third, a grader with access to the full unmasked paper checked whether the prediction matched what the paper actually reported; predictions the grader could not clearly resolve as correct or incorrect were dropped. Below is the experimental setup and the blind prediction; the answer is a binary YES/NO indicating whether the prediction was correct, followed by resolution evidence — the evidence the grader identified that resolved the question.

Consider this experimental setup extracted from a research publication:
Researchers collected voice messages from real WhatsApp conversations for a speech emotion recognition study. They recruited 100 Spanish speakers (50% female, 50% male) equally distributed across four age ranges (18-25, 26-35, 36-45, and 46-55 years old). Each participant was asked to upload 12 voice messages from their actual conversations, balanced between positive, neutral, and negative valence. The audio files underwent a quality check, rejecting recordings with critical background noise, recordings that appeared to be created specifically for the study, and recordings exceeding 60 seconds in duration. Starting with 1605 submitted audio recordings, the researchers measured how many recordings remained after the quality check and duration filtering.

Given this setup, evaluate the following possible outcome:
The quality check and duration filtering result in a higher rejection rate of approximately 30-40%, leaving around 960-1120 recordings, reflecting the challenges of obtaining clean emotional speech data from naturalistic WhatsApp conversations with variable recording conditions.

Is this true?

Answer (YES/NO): YES